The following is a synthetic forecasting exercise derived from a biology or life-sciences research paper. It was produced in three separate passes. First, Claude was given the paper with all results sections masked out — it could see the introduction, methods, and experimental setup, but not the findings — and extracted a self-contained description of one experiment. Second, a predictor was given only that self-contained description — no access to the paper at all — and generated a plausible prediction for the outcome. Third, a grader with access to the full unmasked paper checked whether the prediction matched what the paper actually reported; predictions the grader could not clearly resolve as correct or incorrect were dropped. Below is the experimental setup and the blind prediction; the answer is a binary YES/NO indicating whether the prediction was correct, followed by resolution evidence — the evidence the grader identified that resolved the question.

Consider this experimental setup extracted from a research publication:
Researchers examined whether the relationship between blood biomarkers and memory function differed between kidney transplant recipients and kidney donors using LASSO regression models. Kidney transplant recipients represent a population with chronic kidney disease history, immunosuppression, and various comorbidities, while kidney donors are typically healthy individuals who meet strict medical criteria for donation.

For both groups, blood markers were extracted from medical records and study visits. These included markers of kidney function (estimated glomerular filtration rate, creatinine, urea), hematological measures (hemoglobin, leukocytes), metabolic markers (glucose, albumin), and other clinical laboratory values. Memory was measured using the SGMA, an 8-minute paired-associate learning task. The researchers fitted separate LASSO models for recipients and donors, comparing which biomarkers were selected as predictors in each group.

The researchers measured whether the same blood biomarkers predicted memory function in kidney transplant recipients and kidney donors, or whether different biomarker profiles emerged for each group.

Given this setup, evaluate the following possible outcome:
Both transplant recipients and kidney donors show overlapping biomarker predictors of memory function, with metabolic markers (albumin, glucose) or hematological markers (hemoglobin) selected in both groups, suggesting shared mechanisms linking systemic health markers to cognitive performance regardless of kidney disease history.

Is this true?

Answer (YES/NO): NO